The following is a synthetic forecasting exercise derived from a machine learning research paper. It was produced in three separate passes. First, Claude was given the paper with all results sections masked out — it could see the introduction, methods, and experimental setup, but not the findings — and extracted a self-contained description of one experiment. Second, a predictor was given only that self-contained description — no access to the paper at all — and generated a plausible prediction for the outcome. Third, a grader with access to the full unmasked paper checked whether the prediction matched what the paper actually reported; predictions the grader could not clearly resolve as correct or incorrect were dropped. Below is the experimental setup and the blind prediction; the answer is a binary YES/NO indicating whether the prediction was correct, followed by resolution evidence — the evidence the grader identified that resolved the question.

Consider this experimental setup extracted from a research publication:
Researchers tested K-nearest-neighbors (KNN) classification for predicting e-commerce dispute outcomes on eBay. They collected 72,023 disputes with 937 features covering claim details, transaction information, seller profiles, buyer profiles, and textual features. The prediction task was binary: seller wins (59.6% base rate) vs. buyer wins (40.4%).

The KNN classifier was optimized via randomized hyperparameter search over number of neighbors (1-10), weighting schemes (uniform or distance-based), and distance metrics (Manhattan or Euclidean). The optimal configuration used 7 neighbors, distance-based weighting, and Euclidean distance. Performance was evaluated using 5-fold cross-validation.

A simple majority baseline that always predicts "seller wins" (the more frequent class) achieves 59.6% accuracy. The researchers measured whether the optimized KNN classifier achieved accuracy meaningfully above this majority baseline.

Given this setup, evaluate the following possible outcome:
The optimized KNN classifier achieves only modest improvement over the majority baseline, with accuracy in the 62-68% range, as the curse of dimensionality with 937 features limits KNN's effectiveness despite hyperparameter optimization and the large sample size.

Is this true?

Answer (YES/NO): NO